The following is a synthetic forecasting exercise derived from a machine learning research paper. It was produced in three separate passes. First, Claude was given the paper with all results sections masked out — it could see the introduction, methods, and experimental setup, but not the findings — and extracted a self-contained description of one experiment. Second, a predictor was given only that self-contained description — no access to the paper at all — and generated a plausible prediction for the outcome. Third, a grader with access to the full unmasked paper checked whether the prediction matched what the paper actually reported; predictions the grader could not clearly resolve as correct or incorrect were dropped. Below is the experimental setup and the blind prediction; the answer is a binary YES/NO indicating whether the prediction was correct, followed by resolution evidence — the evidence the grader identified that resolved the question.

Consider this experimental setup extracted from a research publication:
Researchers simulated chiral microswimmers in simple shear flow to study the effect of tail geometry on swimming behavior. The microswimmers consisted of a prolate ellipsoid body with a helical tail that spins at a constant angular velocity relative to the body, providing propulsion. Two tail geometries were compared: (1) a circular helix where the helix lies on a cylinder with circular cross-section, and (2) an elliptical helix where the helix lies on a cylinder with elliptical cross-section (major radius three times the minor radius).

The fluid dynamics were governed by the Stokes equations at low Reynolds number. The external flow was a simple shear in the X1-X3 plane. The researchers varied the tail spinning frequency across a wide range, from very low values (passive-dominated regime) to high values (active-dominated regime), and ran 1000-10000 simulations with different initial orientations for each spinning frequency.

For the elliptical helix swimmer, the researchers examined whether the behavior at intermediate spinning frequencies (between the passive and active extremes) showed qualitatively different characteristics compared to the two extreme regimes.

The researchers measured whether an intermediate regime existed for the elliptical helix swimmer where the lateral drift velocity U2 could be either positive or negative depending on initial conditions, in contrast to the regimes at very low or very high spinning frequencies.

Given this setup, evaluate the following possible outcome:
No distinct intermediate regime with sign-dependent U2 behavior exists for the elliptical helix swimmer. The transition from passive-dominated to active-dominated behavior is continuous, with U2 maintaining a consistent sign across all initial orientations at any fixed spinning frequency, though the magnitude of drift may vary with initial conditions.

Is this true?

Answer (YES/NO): NO